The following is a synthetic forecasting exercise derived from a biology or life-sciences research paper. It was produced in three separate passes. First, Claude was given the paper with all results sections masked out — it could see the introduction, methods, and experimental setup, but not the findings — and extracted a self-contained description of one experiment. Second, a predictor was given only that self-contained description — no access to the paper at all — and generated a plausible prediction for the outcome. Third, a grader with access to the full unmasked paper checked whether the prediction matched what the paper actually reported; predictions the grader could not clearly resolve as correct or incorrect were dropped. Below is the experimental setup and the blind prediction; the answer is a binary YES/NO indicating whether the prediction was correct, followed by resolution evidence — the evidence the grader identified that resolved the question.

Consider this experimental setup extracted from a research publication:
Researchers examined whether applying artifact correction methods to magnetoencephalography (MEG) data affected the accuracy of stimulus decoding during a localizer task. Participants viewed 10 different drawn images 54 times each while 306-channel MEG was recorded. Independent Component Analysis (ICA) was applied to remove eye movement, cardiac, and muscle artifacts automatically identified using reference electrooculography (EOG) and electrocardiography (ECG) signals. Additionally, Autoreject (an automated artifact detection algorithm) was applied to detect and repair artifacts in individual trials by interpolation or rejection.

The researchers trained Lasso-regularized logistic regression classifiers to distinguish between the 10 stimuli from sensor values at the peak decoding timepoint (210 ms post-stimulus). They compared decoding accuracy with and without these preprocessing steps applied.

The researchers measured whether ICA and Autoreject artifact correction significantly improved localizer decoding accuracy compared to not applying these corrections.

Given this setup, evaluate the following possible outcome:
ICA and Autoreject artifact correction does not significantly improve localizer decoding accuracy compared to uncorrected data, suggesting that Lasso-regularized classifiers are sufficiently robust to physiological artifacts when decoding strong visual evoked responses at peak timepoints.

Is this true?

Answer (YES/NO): YES